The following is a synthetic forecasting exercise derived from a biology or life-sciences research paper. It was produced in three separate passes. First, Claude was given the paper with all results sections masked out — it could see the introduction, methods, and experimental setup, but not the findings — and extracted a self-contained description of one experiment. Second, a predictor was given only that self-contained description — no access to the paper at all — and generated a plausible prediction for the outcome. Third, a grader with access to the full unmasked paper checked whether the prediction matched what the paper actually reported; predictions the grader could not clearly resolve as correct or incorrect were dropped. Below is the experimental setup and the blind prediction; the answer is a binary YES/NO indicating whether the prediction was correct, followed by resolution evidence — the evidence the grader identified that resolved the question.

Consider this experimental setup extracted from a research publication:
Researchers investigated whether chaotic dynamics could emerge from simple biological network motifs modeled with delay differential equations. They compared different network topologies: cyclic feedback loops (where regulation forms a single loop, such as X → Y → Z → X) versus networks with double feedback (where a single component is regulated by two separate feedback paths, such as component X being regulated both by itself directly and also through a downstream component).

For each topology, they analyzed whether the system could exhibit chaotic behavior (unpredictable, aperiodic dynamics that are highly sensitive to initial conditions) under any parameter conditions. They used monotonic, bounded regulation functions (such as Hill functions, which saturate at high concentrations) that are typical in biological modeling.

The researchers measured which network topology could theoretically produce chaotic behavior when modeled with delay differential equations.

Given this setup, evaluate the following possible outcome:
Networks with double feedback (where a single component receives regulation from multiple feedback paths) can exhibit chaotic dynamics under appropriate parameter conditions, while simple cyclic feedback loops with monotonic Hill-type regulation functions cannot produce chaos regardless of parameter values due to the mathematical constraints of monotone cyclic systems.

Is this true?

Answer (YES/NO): YES